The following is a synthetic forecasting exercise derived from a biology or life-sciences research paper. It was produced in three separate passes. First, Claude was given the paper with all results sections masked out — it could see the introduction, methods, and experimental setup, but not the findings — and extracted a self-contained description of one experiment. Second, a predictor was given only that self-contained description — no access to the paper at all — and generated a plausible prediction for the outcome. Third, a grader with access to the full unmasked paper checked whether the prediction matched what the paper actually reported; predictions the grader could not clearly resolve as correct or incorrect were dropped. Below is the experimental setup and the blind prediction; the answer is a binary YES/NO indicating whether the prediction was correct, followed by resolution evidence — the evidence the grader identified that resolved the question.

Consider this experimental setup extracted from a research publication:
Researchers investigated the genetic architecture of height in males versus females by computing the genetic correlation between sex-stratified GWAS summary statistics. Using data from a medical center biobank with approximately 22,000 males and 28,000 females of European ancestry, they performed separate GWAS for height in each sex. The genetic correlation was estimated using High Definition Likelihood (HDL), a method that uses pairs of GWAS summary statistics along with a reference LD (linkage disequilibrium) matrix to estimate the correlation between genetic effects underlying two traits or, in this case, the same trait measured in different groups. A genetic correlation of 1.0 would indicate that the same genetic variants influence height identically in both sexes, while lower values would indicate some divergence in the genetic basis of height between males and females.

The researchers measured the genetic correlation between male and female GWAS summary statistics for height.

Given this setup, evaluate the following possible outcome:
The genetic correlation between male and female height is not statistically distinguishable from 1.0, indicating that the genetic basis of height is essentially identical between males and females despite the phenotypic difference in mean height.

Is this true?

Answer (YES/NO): NO